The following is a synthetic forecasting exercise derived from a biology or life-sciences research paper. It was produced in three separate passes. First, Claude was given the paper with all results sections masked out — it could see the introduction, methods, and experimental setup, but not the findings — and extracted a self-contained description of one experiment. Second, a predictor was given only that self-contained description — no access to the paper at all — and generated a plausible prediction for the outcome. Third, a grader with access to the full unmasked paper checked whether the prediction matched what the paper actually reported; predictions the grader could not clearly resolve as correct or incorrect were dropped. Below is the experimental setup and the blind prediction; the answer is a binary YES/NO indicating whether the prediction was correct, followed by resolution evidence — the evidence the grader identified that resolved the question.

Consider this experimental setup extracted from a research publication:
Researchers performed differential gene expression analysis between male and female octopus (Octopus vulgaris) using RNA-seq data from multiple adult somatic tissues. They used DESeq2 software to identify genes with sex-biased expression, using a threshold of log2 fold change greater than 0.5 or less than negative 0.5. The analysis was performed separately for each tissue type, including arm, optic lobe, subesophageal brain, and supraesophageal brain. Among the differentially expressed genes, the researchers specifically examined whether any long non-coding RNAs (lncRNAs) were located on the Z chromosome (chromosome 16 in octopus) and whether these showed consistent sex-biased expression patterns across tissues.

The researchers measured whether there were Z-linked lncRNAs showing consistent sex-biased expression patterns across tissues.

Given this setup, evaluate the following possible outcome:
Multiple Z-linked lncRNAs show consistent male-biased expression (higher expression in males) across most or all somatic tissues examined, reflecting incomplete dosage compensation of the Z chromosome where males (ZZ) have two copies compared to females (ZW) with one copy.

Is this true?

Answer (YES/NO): NO